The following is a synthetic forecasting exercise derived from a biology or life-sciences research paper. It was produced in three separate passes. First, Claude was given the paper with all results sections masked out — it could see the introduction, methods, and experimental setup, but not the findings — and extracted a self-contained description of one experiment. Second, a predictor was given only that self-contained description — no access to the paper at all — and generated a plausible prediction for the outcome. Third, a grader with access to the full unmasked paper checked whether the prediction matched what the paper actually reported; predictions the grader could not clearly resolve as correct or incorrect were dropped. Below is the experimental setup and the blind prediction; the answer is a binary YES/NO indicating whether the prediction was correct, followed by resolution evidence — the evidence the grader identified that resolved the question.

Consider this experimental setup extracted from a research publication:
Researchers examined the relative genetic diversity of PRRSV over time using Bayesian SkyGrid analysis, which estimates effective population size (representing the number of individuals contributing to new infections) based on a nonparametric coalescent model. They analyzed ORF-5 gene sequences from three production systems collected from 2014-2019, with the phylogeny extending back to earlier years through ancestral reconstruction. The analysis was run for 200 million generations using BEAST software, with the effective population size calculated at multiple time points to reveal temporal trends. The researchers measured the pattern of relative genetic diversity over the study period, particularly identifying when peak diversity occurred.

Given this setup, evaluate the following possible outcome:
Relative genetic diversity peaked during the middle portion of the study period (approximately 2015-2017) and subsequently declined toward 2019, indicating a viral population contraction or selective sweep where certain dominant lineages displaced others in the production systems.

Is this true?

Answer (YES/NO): YES